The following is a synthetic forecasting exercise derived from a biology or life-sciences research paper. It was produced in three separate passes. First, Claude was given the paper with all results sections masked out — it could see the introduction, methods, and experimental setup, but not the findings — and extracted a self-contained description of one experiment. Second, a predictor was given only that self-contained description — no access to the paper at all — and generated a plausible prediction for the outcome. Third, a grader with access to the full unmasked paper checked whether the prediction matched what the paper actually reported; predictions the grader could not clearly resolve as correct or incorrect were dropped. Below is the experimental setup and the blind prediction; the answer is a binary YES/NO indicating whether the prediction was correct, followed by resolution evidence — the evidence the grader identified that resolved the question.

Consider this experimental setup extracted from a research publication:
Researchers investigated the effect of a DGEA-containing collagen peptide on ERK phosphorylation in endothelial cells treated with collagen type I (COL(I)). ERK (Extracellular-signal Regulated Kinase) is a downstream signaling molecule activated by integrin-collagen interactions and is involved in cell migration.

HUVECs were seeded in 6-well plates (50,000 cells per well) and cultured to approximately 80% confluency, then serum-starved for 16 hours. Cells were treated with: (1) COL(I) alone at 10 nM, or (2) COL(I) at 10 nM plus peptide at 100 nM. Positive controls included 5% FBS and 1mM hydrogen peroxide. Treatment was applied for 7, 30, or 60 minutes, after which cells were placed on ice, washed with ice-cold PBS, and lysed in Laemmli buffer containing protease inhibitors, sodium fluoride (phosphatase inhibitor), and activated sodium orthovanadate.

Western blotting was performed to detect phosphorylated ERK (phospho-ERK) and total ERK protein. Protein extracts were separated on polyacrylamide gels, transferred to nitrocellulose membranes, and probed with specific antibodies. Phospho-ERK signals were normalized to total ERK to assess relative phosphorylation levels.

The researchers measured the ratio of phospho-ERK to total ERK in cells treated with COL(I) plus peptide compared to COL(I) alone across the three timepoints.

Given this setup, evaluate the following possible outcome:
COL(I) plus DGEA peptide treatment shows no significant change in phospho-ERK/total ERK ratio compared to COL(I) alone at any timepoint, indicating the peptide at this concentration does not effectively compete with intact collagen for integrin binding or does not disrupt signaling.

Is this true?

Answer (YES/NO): YES